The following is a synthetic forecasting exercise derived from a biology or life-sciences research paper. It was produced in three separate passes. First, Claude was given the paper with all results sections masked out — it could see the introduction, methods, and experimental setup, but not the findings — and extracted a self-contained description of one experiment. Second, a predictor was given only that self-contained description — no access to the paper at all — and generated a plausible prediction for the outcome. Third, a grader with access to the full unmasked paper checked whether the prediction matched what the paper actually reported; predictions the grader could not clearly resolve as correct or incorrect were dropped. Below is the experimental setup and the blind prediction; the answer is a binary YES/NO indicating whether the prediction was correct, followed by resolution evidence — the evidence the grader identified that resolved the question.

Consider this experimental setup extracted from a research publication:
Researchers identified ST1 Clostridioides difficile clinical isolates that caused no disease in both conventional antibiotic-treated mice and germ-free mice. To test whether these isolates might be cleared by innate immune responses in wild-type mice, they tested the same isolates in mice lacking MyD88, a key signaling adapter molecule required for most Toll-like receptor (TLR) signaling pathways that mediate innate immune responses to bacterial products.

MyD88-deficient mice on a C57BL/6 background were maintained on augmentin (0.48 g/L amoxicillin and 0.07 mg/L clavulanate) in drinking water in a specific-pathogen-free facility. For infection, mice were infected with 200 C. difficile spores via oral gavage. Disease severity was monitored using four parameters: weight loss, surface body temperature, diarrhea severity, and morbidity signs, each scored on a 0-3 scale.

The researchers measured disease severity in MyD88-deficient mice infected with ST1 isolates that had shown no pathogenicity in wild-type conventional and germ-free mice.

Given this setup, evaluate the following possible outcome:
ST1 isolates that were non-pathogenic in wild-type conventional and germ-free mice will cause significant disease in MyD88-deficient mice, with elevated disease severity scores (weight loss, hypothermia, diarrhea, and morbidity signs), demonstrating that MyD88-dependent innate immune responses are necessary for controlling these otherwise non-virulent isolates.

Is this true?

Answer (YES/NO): NO